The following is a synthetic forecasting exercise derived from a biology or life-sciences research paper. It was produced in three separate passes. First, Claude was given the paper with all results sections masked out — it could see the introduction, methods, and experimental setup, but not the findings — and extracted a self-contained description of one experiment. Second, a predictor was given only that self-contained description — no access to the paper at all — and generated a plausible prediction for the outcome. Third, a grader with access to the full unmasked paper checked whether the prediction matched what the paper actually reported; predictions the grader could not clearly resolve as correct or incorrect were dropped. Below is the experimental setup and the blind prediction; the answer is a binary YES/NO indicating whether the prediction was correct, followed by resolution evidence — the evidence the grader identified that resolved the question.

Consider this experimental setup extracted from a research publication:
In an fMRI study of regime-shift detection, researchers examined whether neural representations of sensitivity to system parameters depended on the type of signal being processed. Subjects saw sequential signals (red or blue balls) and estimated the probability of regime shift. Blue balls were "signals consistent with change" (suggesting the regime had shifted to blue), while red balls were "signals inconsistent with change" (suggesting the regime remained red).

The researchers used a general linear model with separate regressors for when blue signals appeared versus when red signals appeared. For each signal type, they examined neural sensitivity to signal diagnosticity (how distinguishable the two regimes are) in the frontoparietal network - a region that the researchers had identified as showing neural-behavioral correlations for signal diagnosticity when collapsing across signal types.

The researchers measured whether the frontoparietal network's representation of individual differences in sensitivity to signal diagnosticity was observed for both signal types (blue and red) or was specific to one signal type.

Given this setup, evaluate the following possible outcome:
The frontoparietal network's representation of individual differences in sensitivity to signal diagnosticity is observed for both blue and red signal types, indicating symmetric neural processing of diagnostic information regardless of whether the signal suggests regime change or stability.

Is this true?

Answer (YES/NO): NO